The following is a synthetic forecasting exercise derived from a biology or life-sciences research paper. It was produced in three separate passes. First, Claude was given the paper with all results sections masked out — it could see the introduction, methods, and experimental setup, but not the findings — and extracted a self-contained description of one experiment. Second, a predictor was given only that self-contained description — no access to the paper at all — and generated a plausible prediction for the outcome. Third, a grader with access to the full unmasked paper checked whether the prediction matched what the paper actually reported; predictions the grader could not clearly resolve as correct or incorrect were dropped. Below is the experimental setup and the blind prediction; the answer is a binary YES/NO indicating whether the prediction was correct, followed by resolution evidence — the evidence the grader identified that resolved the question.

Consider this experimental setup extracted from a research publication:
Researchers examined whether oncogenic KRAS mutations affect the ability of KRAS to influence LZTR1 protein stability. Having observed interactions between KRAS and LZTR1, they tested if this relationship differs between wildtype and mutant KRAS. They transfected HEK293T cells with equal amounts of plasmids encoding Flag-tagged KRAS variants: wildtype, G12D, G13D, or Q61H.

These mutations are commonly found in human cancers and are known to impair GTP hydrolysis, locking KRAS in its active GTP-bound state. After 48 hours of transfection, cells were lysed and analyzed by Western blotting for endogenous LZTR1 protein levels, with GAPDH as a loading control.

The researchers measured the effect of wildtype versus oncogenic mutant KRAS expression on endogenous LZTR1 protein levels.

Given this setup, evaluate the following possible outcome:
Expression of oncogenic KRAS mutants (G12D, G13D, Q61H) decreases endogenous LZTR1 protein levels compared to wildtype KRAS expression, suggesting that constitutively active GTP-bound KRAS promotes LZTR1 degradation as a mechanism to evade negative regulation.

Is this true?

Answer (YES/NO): NO